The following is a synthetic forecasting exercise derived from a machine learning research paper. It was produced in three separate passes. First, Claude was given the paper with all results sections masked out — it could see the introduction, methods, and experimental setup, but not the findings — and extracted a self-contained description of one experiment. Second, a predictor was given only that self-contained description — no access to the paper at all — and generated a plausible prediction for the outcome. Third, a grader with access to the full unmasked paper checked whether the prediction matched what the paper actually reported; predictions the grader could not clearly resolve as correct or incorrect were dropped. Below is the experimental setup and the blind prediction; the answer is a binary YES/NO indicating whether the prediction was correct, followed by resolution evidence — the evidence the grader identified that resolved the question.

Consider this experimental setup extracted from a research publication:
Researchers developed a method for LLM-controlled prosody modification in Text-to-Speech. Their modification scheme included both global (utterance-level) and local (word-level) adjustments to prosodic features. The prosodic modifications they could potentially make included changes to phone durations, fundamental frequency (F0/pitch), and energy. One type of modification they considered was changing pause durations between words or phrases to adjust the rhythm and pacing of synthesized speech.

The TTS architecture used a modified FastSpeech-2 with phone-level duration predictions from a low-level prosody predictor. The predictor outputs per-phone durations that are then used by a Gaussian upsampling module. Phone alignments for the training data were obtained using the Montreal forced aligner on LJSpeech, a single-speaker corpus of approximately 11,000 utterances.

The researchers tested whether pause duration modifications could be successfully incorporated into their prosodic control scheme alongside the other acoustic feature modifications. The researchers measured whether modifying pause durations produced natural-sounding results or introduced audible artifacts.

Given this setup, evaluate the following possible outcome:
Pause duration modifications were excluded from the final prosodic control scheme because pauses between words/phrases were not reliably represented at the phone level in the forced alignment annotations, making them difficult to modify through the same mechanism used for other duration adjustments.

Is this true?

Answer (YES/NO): NO